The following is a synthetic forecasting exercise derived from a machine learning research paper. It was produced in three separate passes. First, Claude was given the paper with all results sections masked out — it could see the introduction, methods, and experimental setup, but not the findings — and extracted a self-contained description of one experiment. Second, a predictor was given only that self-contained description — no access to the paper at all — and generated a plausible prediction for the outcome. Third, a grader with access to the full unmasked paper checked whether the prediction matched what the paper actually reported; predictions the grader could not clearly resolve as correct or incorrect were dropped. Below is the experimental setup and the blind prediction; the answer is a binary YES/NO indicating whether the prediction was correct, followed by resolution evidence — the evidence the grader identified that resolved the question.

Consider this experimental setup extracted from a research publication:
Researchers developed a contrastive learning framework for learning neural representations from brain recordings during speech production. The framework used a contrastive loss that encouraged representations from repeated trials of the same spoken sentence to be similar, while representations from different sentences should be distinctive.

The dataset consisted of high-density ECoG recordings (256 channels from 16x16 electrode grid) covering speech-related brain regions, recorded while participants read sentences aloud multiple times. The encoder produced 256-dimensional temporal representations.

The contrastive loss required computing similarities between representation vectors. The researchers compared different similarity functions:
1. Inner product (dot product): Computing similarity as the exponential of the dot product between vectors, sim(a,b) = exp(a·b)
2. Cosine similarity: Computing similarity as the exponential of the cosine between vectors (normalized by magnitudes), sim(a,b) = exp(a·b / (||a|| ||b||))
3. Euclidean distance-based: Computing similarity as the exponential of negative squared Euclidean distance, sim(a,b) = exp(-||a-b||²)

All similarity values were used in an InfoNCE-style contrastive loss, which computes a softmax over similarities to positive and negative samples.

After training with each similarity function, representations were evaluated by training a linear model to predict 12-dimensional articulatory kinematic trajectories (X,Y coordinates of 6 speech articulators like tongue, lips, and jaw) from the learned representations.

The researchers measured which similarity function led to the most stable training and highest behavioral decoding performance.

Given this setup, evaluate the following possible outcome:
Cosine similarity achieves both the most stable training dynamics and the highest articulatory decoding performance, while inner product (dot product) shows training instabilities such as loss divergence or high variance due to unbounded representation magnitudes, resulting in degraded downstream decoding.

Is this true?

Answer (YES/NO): NO